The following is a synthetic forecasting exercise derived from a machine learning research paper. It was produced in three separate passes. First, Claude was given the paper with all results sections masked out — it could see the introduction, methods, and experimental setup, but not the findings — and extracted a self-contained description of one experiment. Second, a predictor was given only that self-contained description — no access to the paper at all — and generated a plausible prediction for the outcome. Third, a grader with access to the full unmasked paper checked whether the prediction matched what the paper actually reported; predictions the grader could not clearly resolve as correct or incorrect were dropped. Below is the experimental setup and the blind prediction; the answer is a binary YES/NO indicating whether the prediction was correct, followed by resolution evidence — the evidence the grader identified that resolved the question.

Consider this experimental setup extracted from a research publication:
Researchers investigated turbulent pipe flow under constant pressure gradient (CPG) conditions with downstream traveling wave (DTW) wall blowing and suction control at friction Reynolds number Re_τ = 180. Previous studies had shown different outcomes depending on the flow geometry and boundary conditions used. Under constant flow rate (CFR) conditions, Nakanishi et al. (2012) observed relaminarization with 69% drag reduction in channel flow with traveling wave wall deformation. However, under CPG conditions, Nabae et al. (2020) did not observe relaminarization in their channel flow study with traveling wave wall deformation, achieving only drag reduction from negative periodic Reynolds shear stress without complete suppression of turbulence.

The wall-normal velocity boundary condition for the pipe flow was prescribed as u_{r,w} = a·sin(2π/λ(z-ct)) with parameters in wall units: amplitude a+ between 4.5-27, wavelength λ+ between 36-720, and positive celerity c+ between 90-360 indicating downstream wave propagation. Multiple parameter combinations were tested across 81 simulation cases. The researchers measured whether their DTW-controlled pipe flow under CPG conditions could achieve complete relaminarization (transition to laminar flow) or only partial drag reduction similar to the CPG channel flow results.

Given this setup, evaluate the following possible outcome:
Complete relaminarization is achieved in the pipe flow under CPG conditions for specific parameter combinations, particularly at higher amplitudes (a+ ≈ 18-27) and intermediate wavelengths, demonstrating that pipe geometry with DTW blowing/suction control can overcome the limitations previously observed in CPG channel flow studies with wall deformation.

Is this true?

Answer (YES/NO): NO